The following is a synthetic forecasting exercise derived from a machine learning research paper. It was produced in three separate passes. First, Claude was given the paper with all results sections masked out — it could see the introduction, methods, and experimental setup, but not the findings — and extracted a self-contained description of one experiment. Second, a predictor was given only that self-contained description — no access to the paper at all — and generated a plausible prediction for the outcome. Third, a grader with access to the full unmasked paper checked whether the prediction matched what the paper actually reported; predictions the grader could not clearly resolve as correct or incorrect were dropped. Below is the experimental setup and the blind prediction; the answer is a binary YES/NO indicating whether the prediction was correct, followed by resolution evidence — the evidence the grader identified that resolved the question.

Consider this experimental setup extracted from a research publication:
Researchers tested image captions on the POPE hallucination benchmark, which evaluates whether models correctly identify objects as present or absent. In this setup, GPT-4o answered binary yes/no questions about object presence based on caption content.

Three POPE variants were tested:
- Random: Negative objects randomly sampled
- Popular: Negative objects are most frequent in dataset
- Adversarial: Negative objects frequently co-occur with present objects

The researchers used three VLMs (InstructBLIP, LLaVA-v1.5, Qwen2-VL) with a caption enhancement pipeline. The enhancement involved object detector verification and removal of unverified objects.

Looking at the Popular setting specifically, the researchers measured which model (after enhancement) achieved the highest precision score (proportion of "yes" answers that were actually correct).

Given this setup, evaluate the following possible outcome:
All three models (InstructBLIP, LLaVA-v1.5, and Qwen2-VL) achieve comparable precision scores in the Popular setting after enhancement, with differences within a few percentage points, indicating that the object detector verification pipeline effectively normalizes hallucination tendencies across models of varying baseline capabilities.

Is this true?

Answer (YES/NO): YES